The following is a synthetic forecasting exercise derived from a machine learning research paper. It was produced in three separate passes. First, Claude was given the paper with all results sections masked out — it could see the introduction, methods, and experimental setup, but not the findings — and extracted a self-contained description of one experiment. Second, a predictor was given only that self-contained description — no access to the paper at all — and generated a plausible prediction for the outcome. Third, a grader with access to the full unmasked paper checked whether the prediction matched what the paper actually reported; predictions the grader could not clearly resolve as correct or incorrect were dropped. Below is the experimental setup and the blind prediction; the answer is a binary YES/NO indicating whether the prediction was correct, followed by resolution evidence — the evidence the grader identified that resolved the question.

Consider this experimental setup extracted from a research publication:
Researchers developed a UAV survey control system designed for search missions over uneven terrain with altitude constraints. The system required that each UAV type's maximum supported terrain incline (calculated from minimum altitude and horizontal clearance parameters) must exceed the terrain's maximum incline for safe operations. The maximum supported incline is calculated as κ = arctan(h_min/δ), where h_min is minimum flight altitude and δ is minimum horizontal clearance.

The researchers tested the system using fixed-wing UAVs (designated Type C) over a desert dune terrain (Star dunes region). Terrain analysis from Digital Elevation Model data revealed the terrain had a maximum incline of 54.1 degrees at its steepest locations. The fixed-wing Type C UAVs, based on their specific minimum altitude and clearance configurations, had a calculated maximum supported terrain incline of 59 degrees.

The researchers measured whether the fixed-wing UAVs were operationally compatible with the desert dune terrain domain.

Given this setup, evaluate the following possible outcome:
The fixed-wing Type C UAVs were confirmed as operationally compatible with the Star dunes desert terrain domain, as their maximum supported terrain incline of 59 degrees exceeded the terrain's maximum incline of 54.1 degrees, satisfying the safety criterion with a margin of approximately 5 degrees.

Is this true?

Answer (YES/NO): YES